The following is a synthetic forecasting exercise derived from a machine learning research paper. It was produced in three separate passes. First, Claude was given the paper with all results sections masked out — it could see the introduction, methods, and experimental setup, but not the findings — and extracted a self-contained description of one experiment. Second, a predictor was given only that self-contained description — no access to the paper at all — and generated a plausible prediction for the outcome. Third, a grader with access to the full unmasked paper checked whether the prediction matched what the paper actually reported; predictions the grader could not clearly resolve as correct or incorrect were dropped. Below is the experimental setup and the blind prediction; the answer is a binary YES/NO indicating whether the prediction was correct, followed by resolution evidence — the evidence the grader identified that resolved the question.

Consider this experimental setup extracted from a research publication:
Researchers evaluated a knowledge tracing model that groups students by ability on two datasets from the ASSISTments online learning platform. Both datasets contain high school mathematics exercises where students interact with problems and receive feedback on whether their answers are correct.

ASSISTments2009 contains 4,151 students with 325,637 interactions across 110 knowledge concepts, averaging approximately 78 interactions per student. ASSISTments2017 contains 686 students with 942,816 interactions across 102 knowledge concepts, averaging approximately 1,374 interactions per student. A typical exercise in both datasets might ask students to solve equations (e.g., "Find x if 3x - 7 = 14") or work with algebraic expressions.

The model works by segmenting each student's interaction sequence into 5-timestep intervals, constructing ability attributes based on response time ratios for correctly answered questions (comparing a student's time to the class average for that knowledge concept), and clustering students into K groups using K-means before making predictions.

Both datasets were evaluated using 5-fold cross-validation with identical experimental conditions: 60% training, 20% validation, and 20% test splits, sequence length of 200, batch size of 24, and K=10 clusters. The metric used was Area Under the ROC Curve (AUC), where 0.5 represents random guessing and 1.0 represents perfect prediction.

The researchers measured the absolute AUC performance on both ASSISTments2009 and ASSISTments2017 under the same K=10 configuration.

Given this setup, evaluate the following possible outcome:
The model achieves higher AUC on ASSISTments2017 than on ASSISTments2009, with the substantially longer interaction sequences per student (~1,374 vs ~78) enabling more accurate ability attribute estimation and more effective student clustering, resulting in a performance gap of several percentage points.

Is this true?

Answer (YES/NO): NO